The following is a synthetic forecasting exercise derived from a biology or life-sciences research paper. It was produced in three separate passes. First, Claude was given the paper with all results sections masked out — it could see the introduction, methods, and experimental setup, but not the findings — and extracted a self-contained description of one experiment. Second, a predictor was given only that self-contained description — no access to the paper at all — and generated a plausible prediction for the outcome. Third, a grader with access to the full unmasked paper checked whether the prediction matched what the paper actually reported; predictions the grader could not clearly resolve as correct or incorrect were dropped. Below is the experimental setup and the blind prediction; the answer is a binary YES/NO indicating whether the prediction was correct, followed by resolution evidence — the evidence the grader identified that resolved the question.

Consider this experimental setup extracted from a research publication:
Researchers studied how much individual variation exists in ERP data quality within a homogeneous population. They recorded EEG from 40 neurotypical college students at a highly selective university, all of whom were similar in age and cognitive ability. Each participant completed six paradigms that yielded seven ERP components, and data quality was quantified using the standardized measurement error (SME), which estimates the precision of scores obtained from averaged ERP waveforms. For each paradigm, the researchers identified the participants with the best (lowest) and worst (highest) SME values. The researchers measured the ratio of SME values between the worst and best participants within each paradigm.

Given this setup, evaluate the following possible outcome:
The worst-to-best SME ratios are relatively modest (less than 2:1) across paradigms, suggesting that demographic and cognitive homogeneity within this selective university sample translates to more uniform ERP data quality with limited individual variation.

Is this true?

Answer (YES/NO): NO